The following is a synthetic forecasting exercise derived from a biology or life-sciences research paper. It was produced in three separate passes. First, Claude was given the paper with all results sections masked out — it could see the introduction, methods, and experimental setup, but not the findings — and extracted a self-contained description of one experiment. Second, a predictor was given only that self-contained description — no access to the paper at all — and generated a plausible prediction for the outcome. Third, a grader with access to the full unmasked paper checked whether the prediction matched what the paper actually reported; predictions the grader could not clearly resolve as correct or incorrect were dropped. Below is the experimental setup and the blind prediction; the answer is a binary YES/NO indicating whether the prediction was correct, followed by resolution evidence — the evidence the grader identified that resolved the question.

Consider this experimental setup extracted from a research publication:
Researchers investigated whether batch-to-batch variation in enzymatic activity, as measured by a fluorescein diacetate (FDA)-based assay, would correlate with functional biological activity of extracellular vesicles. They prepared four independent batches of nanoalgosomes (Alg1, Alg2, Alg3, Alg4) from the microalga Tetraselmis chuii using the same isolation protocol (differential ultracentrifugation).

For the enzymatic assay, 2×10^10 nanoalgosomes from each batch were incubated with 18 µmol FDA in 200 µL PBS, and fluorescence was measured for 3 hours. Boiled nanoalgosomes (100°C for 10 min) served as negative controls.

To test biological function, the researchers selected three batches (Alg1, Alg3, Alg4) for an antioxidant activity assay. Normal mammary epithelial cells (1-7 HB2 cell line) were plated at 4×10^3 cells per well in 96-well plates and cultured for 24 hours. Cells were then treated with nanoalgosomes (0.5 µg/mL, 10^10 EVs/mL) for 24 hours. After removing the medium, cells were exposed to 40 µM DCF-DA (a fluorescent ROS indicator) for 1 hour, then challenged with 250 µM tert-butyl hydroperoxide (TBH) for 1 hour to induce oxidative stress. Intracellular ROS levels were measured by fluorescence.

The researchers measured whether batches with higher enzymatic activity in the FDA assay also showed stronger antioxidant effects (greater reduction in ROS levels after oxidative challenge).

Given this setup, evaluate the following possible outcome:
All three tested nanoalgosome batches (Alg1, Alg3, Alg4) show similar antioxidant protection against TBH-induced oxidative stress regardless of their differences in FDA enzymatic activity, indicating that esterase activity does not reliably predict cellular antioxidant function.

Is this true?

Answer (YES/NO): NO